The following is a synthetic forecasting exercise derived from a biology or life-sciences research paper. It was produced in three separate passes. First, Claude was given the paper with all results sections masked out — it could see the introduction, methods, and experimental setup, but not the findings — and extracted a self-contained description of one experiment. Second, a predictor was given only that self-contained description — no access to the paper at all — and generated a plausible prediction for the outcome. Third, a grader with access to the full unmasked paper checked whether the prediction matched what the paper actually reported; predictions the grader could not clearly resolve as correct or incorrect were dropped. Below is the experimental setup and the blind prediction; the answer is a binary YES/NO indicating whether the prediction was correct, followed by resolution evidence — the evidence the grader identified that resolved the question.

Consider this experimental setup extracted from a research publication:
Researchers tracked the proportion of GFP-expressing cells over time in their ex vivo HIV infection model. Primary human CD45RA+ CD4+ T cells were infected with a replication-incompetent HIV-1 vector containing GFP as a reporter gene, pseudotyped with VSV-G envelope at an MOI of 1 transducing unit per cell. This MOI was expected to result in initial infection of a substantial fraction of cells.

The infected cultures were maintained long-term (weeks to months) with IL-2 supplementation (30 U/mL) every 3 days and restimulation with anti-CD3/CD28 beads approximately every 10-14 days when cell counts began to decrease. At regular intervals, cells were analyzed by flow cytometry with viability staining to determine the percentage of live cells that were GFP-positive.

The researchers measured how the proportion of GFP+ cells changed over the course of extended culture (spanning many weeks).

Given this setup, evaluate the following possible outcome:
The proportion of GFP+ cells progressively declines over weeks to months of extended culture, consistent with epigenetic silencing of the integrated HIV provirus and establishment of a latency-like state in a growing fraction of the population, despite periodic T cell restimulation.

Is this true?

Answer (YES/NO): NO